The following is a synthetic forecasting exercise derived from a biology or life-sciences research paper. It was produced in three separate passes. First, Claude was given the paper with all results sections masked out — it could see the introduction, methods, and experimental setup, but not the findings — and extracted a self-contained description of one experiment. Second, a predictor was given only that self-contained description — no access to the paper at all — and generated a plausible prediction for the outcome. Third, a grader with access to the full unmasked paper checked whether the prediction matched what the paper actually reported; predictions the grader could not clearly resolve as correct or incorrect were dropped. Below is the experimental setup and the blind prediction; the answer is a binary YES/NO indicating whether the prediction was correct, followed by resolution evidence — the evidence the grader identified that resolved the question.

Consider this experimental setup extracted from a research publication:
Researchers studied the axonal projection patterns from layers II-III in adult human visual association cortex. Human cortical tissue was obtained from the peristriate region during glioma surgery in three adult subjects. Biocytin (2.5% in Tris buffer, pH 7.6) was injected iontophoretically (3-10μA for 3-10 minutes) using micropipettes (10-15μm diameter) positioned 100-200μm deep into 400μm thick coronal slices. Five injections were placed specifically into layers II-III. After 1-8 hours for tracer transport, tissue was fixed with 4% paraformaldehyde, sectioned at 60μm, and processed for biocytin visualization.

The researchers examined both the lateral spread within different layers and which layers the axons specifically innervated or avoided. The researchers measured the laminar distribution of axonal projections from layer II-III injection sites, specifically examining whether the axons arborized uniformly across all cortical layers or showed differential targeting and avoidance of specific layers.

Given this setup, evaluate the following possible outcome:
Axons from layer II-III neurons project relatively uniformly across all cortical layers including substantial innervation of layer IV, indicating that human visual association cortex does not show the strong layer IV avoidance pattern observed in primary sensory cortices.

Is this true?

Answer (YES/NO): NO